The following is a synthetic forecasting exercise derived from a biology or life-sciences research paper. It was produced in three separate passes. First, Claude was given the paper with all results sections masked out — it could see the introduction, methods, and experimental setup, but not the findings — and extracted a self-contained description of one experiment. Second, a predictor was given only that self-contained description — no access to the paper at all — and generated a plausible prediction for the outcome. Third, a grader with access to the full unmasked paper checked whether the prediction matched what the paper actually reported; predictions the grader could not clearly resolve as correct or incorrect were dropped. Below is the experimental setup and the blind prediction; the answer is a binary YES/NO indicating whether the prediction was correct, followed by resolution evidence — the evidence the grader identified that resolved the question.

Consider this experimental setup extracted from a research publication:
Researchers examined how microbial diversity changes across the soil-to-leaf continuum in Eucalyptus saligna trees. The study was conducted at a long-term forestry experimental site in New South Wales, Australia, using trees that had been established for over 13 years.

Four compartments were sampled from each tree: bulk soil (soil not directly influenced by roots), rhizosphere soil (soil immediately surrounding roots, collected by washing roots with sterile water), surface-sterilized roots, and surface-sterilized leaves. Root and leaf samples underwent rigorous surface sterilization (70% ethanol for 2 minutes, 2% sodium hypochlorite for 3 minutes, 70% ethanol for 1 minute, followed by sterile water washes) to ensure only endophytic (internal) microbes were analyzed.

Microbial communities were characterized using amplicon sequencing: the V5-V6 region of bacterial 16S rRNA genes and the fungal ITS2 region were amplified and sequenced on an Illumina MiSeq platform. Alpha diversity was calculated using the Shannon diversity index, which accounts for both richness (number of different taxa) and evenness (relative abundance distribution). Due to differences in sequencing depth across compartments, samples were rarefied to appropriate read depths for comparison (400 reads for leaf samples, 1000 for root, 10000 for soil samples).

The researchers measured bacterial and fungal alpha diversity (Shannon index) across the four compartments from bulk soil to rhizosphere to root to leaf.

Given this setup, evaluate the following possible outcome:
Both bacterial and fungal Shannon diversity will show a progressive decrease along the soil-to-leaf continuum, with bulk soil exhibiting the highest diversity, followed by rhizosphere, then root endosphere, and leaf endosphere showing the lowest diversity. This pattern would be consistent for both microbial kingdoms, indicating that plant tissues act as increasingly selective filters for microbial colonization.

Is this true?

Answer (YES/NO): YES